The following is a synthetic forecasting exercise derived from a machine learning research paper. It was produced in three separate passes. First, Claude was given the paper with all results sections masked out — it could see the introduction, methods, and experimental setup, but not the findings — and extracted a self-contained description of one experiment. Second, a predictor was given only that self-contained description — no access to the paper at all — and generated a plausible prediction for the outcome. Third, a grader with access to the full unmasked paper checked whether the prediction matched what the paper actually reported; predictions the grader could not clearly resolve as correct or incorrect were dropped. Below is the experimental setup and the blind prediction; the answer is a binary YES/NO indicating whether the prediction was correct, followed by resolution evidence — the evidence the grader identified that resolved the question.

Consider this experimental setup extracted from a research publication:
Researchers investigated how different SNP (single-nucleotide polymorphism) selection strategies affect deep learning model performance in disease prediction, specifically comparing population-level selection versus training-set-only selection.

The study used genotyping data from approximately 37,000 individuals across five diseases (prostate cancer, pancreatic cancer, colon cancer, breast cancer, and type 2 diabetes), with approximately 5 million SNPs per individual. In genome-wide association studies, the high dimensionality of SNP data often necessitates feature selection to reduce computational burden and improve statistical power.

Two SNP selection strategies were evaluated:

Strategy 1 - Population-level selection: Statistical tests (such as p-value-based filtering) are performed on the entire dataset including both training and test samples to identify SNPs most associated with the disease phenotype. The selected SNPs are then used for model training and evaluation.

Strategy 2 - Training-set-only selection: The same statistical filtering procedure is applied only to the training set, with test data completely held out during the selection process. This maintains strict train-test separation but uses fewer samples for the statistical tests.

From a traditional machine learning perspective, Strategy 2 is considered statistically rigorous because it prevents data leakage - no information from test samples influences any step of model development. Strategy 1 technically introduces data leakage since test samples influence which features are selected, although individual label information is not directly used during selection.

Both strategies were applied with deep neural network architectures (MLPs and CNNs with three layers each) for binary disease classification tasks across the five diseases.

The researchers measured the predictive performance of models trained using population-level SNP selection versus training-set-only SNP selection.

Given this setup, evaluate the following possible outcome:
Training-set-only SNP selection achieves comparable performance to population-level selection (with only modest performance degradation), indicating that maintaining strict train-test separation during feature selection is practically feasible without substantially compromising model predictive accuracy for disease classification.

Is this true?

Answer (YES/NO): NO